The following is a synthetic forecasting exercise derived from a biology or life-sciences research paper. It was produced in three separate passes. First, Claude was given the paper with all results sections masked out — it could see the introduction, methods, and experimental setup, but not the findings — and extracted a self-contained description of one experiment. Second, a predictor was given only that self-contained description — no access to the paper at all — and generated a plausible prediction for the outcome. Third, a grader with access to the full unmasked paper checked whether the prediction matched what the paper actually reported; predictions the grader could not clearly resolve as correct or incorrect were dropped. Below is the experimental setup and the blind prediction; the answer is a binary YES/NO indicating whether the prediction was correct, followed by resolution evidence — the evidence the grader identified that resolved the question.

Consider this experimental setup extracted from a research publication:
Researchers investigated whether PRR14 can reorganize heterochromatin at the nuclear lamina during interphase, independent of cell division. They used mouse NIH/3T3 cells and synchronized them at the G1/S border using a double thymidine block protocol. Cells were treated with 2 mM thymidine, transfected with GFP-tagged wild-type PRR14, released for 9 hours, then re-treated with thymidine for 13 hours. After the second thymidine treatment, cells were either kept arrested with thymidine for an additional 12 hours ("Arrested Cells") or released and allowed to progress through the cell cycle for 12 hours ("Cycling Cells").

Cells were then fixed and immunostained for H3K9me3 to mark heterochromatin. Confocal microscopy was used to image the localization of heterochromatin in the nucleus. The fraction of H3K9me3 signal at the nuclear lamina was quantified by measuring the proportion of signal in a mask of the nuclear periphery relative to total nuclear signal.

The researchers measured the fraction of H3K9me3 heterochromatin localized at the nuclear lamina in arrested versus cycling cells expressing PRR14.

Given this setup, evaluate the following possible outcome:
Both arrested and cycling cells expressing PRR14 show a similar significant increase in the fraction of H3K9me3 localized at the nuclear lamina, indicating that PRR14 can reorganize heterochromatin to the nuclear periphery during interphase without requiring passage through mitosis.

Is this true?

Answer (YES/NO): YES